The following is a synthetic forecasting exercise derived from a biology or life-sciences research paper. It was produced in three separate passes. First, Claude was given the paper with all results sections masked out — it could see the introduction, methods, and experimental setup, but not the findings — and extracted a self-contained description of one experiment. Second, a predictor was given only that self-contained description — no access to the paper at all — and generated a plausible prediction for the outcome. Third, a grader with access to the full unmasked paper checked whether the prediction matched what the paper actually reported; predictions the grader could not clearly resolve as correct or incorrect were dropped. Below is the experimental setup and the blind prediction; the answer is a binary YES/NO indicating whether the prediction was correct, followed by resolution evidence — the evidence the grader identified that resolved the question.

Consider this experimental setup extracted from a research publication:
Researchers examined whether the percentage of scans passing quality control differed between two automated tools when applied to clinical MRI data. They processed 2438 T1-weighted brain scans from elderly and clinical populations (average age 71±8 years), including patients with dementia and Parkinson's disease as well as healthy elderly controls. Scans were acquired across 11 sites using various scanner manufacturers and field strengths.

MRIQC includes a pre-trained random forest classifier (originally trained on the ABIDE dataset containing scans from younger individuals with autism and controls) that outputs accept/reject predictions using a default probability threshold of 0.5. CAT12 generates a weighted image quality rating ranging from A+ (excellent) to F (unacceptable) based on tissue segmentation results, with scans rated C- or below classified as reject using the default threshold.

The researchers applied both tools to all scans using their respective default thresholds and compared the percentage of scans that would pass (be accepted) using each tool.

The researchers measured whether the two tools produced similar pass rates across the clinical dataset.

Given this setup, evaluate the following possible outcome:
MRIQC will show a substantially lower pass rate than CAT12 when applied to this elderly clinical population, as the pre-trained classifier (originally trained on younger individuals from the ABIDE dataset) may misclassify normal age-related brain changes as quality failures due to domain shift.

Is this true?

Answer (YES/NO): NO